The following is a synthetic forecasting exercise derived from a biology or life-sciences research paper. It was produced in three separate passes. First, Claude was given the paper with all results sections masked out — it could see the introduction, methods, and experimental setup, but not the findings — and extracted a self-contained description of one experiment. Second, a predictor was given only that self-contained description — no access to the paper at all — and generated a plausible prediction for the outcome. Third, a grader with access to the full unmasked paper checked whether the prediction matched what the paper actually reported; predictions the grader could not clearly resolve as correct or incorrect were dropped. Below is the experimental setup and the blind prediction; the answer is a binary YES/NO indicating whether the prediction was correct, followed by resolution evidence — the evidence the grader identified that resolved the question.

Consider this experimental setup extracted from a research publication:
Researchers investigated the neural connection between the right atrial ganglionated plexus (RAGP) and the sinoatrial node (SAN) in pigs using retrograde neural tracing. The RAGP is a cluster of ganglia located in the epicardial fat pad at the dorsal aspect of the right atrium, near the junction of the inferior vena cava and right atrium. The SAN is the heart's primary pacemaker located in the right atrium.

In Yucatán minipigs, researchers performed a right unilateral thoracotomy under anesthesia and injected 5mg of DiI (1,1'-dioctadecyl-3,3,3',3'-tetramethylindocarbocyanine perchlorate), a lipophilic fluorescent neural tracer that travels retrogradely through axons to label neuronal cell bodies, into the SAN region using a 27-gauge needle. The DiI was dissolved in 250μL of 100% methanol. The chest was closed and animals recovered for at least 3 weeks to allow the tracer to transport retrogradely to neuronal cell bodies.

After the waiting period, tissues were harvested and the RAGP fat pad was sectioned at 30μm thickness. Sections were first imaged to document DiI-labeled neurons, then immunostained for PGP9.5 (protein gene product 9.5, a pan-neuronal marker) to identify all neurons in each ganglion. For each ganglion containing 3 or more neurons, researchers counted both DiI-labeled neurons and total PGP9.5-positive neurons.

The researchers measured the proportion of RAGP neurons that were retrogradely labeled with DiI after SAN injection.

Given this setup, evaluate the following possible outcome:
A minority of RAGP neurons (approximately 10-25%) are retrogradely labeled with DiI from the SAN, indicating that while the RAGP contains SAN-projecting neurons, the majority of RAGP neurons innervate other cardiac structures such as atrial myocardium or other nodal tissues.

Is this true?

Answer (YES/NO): YES